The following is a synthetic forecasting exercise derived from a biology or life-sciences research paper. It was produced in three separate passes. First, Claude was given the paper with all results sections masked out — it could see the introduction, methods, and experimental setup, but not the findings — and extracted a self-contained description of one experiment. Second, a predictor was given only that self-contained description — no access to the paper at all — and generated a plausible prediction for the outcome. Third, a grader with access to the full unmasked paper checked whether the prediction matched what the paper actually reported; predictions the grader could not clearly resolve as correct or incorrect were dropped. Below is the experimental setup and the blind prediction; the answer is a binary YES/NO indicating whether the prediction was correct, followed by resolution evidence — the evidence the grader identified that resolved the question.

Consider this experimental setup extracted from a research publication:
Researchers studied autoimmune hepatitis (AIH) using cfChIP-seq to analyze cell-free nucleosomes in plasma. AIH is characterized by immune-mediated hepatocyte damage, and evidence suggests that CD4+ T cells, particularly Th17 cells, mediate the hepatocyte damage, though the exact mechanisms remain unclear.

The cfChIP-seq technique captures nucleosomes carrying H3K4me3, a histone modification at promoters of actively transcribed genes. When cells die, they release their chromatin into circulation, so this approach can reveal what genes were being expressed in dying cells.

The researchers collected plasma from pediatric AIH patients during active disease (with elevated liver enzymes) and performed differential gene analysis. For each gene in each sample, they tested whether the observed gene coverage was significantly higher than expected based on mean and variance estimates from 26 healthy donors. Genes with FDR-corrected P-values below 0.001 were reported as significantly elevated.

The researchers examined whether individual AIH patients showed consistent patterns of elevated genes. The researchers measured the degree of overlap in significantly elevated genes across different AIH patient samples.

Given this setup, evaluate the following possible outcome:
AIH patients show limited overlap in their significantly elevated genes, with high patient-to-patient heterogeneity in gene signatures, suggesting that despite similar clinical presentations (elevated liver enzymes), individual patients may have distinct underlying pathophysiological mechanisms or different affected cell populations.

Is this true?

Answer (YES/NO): NO